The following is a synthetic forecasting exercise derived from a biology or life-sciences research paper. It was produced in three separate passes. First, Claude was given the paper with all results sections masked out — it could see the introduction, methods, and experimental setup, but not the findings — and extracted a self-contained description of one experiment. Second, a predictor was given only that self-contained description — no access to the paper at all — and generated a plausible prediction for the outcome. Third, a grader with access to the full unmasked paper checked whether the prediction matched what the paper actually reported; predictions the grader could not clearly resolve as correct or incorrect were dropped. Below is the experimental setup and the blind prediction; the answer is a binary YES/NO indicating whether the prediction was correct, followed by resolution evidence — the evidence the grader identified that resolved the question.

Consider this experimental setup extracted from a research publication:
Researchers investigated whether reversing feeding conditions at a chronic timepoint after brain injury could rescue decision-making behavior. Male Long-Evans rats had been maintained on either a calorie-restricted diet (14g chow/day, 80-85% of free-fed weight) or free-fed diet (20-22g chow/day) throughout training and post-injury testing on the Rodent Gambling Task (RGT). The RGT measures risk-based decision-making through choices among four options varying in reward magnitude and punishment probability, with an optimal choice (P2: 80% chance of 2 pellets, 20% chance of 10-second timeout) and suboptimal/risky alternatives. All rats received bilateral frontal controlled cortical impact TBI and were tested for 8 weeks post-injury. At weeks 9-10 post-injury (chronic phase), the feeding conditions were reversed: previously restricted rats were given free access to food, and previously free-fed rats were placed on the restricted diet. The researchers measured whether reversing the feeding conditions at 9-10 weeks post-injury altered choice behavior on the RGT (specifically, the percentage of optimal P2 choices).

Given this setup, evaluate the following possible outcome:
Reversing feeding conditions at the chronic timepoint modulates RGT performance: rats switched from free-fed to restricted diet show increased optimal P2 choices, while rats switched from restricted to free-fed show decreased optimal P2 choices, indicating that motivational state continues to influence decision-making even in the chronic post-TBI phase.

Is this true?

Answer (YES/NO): NO